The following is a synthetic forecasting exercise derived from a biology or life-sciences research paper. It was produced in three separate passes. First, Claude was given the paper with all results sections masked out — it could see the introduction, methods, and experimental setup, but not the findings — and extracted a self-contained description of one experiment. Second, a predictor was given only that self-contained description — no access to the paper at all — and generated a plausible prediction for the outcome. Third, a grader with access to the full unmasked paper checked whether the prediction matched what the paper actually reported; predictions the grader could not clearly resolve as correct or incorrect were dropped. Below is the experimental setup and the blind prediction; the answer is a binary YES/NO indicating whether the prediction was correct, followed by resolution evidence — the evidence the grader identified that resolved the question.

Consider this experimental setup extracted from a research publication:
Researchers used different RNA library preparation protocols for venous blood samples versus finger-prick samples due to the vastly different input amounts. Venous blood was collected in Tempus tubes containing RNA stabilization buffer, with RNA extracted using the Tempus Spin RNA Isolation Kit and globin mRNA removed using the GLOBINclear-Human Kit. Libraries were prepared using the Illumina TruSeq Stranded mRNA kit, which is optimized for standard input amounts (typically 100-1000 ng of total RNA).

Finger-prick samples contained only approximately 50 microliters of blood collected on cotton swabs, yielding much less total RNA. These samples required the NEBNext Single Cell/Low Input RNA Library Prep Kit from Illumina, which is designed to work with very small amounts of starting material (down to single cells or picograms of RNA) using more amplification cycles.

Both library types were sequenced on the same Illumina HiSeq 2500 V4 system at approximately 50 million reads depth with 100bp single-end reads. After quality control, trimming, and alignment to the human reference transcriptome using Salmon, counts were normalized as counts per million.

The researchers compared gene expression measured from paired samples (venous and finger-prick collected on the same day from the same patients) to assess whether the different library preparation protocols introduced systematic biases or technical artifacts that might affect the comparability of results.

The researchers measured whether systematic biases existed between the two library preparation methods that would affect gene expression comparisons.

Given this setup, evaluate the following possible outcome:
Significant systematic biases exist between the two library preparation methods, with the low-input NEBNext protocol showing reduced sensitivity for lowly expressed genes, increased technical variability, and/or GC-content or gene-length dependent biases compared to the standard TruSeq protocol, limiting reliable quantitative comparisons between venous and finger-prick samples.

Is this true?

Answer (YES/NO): NO